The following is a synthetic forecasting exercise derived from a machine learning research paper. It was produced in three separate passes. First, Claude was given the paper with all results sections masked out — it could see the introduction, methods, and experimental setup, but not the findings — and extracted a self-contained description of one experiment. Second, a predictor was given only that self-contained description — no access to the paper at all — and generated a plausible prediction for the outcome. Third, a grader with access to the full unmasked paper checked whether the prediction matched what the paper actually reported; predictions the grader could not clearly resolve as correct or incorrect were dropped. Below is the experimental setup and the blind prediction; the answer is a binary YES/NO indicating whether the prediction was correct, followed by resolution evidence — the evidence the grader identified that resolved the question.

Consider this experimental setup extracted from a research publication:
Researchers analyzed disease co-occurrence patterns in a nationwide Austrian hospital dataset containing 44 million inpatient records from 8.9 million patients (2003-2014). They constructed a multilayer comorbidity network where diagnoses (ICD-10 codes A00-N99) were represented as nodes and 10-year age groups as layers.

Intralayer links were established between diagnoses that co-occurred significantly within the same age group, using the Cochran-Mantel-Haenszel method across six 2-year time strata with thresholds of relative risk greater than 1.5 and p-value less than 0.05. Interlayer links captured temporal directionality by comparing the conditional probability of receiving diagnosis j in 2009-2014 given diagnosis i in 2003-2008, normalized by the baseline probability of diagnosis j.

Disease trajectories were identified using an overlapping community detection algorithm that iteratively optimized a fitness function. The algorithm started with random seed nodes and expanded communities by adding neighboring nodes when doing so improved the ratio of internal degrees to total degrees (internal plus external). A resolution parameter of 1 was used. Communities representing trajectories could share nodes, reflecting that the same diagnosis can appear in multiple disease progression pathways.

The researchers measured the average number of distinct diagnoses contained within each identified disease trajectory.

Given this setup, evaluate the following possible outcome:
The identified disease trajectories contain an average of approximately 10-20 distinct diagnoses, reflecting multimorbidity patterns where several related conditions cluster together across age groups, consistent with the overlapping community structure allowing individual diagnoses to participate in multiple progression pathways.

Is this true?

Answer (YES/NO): NO